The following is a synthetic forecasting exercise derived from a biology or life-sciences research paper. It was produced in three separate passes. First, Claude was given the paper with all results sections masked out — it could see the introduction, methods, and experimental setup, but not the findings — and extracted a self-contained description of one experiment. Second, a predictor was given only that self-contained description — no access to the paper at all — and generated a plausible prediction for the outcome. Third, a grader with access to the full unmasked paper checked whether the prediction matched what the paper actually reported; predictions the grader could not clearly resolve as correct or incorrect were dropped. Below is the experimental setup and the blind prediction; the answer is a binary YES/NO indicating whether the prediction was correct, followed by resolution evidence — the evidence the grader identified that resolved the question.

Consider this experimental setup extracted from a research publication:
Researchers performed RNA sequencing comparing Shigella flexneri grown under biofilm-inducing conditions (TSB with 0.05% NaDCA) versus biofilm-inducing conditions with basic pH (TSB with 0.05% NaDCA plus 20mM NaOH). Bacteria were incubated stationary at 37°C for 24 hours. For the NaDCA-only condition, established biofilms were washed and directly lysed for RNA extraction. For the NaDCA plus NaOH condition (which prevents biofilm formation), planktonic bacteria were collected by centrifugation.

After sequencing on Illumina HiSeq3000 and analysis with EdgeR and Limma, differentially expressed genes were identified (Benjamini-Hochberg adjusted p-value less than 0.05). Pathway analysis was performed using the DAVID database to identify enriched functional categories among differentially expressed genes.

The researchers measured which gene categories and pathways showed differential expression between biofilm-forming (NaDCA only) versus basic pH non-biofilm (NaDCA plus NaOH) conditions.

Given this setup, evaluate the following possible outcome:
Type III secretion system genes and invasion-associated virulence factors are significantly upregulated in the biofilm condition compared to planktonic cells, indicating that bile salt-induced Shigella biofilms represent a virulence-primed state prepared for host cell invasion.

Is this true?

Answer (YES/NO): NO